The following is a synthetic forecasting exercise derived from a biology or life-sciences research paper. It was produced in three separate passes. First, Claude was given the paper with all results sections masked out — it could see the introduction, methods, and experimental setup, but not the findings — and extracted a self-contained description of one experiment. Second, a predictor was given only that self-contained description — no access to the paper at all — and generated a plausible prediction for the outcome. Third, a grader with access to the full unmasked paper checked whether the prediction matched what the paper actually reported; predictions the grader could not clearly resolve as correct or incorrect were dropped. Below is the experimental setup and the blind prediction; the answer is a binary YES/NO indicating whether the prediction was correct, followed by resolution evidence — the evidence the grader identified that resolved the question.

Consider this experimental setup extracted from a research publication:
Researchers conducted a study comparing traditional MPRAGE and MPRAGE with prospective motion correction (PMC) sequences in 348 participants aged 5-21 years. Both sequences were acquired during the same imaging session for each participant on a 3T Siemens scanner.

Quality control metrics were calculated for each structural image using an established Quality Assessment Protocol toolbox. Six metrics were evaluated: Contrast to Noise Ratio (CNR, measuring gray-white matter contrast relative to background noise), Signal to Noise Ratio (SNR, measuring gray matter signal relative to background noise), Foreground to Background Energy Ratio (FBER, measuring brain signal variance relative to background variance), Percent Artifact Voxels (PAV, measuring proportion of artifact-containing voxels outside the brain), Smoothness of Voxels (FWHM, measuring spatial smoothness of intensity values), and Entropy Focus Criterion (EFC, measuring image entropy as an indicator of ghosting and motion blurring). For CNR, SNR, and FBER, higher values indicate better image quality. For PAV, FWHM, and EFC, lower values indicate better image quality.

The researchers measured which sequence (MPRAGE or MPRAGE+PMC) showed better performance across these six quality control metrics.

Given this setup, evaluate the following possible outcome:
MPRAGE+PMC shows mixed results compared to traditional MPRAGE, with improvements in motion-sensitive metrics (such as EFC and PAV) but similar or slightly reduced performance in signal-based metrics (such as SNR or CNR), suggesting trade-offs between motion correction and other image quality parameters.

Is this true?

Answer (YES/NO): NO